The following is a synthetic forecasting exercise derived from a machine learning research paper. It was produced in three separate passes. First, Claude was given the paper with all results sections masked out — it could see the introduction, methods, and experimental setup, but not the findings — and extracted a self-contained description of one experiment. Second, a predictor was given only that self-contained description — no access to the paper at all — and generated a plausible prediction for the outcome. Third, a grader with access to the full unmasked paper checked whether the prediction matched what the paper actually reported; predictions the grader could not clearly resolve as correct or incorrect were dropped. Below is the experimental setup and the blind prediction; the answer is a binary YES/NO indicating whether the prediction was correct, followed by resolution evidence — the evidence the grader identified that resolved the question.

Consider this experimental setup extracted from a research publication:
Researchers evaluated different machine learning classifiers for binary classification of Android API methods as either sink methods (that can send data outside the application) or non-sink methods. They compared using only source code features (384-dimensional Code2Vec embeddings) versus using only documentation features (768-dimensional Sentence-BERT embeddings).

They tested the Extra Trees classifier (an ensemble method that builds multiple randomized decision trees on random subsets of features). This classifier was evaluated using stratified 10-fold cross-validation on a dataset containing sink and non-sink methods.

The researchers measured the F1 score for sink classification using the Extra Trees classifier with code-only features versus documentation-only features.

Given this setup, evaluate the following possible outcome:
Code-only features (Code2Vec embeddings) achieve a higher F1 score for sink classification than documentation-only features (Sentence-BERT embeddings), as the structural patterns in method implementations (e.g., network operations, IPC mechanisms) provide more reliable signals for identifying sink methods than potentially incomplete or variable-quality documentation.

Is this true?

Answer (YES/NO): YES